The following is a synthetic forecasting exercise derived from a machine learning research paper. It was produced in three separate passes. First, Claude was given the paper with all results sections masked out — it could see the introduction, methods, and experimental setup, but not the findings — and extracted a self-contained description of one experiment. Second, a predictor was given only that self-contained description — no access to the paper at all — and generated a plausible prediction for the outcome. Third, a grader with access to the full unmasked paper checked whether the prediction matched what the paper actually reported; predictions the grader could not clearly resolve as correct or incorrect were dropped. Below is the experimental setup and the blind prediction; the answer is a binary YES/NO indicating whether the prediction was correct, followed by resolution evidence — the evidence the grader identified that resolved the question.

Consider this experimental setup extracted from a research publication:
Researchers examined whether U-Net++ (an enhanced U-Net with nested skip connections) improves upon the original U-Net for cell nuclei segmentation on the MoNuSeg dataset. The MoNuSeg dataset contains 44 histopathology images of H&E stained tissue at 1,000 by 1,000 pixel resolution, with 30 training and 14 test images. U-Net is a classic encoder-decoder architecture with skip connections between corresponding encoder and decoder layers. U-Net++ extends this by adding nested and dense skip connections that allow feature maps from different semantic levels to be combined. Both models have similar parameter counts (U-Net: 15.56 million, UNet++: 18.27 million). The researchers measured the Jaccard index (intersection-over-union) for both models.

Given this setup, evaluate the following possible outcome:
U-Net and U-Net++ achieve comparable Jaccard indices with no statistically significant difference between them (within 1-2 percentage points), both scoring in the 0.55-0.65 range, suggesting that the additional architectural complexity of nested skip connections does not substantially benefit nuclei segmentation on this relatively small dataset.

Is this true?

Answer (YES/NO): NO